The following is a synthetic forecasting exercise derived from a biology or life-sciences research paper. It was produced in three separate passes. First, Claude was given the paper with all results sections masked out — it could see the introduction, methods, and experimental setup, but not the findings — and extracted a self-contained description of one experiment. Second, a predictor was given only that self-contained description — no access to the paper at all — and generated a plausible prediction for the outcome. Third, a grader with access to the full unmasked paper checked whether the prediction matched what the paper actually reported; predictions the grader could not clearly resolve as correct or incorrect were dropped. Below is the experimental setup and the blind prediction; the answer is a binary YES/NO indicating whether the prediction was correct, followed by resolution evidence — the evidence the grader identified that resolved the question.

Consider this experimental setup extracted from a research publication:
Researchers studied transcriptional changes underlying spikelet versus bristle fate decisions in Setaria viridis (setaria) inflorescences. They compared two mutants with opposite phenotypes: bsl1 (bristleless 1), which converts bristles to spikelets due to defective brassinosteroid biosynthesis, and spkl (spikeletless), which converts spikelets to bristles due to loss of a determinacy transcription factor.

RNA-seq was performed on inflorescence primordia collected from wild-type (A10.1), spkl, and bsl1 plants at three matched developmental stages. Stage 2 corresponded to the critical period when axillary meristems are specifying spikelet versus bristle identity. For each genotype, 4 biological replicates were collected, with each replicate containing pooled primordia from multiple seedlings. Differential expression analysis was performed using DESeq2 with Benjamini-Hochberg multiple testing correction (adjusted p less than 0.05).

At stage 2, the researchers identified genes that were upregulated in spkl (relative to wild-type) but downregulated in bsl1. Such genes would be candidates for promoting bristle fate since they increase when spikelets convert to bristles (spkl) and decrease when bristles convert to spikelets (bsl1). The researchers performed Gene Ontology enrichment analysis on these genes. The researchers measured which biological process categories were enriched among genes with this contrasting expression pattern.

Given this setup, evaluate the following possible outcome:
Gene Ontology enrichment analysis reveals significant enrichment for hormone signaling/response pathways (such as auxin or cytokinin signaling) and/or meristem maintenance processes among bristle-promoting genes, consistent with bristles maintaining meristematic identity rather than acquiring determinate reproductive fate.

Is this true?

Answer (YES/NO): NO